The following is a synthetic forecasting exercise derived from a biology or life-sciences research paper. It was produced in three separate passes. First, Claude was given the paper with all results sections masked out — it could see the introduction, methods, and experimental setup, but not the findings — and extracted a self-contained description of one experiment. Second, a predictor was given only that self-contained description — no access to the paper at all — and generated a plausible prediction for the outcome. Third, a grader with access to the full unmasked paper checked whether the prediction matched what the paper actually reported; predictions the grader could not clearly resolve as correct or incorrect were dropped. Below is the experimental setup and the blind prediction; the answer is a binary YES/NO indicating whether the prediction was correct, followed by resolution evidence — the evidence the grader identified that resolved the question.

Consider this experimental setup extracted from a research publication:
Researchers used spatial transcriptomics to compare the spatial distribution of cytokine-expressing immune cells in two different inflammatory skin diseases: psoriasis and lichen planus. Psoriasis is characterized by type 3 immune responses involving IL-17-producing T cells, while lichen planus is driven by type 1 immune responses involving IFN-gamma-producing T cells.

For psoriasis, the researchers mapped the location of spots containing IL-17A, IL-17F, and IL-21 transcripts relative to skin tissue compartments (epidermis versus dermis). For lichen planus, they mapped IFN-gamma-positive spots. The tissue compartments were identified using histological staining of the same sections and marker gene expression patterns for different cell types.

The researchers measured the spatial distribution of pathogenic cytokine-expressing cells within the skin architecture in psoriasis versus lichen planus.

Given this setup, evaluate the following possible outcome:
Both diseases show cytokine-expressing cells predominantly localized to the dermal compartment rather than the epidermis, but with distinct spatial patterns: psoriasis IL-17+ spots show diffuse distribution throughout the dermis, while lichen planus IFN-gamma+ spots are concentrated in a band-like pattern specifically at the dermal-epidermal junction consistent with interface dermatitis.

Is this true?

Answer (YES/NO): NO